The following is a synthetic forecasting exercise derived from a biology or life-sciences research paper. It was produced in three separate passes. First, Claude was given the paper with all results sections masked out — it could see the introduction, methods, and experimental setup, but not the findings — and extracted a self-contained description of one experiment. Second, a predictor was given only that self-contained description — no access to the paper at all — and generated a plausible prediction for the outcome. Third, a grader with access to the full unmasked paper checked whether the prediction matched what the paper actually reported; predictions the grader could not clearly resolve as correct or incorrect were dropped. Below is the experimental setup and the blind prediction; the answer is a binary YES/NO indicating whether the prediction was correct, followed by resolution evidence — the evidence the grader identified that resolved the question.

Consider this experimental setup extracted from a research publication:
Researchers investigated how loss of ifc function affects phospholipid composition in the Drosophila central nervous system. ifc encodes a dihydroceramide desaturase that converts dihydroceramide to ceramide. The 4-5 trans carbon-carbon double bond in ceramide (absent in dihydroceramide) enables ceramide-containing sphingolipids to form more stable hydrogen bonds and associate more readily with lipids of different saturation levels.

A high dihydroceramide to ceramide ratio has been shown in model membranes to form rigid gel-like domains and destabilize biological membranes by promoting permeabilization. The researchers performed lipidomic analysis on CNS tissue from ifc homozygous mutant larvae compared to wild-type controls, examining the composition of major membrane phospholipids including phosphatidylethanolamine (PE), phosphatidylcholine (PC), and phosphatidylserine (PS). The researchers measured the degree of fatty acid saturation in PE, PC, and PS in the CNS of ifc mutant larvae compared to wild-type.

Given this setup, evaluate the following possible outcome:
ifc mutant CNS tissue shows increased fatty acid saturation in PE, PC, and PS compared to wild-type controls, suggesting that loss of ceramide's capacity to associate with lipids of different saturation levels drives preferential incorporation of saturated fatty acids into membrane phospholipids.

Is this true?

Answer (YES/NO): YES